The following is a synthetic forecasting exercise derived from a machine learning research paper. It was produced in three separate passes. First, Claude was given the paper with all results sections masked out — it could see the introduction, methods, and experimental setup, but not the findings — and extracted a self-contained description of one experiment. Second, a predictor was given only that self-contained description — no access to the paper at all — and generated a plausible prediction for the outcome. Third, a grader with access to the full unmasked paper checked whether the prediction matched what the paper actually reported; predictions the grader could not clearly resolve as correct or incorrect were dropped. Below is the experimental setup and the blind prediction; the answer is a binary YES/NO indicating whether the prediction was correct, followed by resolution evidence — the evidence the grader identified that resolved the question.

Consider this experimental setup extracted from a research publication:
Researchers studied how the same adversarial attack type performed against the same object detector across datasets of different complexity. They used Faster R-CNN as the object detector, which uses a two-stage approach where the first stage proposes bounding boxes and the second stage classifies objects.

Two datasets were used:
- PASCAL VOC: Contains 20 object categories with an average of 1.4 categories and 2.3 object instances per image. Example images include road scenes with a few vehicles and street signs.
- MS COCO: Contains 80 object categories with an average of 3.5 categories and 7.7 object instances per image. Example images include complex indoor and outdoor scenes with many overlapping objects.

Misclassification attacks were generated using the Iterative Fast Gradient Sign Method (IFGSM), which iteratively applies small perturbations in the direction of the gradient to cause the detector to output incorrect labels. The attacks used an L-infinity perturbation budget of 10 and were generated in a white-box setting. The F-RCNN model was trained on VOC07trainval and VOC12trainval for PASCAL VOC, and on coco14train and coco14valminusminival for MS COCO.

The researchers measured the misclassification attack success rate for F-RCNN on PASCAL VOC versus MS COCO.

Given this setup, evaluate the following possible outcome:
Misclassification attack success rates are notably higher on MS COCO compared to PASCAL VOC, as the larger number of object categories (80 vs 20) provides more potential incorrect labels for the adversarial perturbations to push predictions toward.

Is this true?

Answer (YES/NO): NO